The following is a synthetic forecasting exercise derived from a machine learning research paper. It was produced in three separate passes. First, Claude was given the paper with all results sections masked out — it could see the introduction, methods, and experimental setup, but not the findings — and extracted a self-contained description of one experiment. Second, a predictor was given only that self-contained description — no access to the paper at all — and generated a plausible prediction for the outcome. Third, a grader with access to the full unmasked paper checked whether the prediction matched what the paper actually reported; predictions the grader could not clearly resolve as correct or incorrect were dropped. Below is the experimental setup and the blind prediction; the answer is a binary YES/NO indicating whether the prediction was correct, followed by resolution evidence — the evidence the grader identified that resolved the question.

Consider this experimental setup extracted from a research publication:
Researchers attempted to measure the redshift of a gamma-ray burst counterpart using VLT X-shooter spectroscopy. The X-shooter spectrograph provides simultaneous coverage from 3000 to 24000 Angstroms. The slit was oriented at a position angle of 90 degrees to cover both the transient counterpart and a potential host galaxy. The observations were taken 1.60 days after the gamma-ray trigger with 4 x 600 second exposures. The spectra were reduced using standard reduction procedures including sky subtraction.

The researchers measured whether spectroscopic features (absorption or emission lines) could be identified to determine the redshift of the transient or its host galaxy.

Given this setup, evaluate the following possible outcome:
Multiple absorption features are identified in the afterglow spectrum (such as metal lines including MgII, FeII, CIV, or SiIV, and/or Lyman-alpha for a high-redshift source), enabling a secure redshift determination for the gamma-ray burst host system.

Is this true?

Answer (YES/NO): NO